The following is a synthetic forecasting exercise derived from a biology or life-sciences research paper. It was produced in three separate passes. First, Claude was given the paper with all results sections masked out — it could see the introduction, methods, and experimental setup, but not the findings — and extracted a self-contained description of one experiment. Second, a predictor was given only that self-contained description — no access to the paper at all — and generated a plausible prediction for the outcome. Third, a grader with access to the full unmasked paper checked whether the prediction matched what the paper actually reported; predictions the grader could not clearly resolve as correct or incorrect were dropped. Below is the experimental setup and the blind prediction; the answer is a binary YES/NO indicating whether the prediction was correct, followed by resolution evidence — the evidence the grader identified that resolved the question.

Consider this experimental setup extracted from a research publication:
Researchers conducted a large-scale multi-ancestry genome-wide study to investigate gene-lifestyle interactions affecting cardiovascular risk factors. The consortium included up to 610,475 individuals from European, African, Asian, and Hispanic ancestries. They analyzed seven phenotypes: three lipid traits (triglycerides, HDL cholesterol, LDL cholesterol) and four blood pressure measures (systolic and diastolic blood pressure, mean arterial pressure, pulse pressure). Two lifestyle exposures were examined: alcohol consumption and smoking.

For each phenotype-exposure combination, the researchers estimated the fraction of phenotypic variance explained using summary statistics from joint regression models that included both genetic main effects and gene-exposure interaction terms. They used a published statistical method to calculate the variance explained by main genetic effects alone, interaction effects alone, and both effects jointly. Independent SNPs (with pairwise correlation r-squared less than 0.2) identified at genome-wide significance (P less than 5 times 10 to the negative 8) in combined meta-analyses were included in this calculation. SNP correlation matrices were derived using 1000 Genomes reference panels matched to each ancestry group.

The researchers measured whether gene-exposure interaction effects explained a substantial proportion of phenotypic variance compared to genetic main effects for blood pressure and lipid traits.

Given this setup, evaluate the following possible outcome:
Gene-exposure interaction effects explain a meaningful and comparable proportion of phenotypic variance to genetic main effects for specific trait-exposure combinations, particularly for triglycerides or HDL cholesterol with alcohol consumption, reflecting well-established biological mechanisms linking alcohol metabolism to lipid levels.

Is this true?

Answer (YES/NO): NO